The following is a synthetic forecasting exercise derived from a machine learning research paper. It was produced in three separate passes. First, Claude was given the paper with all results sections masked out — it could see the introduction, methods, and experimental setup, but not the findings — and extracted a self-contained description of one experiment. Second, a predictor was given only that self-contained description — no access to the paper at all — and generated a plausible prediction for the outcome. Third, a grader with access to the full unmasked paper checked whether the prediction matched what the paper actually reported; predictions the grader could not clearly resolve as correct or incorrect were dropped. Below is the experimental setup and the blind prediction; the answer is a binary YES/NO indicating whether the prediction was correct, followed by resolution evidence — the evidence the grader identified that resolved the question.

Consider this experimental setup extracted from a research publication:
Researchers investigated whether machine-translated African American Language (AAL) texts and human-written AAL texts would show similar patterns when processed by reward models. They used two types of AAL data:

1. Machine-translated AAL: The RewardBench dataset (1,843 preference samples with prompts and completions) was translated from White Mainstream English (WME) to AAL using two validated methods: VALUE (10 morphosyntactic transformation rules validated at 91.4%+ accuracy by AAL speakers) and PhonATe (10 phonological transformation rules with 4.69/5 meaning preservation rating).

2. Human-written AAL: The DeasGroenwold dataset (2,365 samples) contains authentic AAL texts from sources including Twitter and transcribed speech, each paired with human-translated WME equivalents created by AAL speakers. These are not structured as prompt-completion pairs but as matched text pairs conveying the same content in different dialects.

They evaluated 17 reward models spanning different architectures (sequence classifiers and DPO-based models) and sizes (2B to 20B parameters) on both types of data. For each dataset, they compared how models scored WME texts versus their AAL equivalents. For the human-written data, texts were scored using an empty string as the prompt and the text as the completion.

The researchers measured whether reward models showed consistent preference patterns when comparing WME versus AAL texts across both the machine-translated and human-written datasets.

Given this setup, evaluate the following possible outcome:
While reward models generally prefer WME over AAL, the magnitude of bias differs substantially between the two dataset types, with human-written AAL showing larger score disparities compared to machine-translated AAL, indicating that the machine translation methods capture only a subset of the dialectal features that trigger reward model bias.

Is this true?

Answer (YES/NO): NO